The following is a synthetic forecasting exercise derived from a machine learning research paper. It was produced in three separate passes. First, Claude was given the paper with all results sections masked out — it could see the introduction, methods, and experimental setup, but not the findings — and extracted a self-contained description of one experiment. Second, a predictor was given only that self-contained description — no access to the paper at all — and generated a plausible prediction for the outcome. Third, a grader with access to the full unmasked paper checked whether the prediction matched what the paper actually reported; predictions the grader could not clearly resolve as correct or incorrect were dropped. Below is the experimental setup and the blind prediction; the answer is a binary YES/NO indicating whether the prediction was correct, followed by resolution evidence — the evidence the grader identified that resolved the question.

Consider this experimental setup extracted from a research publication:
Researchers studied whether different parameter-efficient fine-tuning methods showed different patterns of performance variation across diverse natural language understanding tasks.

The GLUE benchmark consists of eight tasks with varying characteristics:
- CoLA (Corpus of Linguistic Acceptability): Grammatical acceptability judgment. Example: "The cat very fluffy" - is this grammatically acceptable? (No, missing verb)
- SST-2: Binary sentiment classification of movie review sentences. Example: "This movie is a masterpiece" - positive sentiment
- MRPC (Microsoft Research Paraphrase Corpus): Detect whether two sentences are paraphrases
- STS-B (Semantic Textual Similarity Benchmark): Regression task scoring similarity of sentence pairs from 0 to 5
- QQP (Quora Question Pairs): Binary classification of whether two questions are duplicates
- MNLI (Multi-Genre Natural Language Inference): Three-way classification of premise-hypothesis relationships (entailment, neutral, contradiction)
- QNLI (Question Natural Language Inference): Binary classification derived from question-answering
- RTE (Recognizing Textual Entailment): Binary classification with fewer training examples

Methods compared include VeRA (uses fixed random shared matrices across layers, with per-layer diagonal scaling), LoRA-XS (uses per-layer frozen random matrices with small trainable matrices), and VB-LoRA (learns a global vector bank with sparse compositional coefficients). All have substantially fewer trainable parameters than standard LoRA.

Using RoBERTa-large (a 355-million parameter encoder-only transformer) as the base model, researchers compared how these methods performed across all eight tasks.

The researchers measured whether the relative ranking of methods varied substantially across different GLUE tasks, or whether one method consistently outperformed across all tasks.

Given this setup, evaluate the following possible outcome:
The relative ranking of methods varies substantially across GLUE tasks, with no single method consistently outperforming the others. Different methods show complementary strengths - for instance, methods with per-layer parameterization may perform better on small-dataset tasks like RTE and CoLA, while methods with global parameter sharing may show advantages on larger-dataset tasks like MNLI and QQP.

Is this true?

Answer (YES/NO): NO